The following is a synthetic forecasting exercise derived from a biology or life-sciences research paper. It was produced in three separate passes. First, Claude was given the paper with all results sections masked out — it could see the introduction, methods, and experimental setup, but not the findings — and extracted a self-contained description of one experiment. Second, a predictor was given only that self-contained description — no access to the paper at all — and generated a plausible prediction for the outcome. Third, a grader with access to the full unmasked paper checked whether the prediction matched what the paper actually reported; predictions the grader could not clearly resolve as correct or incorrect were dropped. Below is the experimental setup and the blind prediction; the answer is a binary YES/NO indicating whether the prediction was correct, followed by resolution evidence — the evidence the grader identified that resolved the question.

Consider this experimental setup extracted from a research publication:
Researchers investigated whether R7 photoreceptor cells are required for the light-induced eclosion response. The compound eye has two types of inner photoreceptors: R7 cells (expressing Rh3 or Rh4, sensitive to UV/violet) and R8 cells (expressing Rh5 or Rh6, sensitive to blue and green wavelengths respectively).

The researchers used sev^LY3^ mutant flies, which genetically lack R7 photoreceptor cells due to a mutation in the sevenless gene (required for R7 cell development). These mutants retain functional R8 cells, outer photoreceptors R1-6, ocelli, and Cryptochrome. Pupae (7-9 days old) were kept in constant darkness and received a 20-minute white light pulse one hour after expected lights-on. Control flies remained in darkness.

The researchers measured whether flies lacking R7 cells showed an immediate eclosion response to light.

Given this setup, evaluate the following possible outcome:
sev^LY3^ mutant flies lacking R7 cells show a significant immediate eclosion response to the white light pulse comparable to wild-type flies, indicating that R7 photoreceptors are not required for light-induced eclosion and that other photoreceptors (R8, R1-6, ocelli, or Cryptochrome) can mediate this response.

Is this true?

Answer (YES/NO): YES